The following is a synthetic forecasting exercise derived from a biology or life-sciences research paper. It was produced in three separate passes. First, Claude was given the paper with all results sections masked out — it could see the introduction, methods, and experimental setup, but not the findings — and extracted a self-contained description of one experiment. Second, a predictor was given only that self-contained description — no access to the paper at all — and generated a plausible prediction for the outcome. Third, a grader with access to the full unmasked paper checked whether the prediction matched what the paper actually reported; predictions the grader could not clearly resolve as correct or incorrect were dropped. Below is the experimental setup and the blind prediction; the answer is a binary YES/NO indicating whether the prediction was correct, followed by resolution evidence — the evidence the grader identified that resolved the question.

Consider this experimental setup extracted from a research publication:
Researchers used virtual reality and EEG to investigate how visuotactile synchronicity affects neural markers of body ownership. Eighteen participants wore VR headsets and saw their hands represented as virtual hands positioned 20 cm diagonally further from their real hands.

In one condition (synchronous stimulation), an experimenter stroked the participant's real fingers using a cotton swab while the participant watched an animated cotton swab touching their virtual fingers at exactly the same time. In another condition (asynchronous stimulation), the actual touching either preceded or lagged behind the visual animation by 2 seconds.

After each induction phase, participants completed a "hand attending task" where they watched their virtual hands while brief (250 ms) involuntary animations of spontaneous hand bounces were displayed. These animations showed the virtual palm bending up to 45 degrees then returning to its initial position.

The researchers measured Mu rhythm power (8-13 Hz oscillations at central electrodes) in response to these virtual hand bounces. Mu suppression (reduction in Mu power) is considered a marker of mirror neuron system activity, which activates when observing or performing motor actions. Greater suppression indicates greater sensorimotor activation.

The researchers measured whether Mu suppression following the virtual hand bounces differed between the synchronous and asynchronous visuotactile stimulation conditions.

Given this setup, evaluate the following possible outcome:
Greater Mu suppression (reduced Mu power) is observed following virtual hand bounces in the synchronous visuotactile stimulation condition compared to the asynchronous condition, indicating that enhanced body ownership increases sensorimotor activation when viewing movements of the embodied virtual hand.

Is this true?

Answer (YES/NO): YES